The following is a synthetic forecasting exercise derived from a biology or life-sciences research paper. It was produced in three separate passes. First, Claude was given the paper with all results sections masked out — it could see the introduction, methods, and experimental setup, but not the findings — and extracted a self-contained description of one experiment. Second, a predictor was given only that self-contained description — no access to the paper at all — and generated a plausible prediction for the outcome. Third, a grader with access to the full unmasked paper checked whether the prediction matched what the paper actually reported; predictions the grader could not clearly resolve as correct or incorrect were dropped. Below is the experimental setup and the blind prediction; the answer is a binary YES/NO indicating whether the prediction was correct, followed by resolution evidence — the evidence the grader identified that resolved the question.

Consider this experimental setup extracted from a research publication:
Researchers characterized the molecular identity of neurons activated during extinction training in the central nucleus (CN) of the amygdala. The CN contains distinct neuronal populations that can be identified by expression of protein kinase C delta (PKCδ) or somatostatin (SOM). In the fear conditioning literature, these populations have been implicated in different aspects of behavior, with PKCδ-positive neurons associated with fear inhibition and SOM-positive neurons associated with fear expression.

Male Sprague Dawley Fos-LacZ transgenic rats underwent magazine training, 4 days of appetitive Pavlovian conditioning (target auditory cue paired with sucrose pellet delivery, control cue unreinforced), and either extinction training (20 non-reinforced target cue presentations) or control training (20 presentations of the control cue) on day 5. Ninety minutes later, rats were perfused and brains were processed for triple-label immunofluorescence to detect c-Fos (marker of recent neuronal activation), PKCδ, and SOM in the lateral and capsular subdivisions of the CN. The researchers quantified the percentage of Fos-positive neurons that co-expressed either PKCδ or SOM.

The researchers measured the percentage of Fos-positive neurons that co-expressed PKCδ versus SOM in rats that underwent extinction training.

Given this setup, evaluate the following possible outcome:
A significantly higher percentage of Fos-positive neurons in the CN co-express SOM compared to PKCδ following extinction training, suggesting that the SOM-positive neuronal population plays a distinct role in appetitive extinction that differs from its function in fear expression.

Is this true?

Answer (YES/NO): NO